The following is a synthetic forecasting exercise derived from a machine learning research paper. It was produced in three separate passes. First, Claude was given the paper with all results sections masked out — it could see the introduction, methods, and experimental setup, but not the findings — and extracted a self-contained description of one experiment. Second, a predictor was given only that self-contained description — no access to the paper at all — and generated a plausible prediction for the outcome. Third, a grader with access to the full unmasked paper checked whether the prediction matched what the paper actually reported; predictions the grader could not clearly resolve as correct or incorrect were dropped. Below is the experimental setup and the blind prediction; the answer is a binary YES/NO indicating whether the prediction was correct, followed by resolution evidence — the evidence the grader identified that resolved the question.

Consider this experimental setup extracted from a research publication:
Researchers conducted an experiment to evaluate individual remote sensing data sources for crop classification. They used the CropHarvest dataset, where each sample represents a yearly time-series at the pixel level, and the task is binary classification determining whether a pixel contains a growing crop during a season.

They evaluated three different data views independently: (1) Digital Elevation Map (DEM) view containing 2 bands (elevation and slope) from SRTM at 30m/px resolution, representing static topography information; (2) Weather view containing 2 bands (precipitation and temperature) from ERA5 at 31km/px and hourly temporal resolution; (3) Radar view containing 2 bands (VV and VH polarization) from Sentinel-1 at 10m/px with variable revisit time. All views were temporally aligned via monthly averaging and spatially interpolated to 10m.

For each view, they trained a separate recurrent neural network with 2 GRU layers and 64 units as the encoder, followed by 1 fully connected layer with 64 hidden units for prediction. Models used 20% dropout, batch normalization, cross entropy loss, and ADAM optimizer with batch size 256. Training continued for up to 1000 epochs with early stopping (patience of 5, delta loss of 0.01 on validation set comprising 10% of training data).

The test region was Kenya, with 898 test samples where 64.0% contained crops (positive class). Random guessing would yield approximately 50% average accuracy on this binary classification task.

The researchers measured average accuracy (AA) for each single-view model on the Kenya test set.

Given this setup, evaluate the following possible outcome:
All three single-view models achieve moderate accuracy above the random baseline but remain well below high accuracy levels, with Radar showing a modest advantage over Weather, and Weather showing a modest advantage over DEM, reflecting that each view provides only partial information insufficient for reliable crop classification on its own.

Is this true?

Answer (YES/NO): NO